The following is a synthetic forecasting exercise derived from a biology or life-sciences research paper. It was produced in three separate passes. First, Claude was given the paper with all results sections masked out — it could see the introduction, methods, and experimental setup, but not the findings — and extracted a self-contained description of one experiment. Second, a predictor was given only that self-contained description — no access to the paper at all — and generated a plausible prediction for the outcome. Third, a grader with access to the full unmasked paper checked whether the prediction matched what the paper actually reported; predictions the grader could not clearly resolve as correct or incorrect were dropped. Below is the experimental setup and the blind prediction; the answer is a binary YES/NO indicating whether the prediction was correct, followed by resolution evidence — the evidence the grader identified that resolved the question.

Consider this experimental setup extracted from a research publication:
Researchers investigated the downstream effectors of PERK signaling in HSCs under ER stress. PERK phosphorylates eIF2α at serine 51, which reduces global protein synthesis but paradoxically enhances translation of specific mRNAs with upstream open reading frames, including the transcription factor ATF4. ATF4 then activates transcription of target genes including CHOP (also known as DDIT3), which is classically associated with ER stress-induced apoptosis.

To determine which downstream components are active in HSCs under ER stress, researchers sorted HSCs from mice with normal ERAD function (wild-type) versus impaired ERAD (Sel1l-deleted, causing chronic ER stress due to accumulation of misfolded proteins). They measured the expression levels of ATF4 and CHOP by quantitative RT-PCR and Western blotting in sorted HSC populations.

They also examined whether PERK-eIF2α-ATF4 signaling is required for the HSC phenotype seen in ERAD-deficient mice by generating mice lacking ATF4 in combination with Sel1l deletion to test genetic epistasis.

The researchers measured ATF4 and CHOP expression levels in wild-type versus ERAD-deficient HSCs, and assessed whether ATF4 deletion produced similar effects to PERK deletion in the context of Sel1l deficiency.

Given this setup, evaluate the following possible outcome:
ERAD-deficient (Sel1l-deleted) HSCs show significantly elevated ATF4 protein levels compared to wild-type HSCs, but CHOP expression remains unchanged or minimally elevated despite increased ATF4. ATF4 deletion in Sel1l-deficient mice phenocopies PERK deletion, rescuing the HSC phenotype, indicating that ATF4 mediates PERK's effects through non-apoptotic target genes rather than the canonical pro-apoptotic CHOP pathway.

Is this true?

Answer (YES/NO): NO